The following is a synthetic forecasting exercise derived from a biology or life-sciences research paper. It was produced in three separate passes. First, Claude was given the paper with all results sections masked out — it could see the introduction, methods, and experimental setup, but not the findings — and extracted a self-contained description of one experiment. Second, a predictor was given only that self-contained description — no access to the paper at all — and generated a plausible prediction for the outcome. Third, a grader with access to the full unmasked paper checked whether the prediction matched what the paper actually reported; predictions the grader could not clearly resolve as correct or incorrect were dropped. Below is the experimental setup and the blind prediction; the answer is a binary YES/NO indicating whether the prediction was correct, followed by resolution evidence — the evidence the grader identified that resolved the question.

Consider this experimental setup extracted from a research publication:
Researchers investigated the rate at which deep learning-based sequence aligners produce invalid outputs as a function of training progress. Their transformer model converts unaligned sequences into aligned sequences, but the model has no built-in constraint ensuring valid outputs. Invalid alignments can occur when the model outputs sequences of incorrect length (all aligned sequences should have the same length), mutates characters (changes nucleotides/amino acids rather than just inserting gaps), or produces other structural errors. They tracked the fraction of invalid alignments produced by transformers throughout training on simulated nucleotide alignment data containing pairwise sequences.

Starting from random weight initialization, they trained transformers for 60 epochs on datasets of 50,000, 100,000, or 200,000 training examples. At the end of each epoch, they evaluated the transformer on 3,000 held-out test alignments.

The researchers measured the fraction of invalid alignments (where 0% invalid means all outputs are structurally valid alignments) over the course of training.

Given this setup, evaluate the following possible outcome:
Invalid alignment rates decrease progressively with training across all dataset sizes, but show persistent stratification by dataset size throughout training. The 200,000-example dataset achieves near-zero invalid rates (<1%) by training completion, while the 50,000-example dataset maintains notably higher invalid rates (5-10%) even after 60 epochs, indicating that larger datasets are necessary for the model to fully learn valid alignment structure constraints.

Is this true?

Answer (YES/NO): NO